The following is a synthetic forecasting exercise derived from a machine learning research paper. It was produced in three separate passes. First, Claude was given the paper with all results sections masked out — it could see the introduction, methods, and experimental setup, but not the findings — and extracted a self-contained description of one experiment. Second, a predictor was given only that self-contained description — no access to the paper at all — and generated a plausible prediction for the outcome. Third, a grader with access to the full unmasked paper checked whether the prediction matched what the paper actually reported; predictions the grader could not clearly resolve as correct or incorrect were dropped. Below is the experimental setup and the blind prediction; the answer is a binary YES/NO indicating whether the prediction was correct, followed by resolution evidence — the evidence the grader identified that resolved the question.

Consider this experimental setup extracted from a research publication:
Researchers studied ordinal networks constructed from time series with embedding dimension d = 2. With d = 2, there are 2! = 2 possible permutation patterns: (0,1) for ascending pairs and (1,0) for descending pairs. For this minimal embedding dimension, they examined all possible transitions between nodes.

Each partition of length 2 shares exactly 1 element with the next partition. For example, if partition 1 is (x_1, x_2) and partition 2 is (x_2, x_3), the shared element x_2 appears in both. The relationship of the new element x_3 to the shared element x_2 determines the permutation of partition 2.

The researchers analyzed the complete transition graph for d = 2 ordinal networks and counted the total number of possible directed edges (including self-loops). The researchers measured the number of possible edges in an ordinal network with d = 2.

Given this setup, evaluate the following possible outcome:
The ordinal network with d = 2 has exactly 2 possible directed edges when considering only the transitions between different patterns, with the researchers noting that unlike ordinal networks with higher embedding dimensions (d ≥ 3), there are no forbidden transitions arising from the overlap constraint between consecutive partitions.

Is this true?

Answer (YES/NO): NO